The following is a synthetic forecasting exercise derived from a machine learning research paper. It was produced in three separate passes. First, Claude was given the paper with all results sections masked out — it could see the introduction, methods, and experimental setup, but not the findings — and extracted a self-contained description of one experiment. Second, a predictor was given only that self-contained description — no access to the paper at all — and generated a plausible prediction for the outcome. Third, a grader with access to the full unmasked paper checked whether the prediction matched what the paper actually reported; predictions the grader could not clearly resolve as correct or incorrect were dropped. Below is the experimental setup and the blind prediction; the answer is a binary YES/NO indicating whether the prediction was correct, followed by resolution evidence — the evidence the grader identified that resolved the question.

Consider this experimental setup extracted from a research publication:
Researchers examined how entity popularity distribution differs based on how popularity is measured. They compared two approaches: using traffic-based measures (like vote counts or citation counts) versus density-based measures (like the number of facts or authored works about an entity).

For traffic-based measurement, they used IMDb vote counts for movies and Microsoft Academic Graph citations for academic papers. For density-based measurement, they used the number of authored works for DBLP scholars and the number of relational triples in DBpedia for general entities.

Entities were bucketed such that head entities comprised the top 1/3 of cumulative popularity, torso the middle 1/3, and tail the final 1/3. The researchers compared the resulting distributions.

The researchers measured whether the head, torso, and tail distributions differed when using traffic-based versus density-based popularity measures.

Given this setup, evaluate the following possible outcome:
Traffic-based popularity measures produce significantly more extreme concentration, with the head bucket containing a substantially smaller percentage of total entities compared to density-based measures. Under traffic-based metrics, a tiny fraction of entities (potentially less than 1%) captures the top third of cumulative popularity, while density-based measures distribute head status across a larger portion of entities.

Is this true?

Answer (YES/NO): YES